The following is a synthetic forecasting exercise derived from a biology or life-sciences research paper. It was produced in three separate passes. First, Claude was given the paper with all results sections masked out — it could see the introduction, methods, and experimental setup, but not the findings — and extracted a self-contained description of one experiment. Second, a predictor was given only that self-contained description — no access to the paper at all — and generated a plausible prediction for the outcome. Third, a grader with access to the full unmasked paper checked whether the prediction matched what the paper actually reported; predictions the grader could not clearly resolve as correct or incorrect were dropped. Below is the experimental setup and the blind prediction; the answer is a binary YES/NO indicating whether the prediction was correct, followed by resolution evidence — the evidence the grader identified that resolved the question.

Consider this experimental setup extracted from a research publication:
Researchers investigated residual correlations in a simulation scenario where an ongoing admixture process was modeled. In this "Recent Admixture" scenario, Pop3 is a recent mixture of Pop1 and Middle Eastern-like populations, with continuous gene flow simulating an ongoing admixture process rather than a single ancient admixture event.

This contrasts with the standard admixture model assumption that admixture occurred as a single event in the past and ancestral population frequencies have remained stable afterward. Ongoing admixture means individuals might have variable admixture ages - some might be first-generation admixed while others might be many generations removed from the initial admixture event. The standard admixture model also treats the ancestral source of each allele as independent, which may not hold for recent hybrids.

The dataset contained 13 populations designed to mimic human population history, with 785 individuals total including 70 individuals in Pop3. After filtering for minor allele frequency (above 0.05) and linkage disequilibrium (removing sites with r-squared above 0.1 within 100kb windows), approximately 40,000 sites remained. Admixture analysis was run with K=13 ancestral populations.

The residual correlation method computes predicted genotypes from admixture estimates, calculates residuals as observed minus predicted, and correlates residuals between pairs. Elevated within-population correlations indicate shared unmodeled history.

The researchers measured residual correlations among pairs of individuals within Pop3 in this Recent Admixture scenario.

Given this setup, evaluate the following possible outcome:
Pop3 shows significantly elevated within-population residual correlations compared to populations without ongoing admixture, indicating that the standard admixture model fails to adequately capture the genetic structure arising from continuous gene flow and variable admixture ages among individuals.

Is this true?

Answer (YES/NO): NO